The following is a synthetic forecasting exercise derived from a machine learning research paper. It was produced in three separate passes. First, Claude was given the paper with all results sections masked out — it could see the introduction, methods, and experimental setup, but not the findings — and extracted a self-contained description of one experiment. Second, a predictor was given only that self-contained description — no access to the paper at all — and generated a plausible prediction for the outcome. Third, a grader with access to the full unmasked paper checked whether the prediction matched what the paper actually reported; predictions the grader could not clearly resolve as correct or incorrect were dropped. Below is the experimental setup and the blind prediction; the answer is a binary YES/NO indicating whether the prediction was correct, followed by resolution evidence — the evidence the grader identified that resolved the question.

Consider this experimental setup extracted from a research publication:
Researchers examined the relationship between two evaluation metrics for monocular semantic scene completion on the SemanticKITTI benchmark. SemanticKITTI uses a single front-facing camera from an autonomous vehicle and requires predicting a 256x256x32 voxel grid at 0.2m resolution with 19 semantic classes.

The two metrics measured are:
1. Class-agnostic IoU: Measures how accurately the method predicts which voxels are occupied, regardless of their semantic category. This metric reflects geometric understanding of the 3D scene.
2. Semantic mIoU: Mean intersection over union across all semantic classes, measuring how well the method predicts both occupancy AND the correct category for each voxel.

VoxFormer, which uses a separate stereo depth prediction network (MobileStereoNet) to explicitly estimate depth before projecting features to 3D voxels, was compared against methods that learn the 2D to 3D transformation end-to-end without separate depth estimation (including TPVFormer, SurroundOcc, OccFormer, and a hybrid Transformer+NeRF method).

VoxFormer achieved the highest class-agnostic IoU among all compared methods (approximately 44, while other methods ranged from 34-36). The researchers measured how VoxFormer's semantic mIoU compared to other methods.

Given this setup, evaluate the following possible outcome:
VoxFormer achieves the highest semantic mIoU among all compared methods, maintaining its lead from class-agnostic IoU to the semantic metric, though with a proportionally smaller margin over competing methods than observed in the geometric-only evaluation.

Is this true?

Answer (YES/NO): NO